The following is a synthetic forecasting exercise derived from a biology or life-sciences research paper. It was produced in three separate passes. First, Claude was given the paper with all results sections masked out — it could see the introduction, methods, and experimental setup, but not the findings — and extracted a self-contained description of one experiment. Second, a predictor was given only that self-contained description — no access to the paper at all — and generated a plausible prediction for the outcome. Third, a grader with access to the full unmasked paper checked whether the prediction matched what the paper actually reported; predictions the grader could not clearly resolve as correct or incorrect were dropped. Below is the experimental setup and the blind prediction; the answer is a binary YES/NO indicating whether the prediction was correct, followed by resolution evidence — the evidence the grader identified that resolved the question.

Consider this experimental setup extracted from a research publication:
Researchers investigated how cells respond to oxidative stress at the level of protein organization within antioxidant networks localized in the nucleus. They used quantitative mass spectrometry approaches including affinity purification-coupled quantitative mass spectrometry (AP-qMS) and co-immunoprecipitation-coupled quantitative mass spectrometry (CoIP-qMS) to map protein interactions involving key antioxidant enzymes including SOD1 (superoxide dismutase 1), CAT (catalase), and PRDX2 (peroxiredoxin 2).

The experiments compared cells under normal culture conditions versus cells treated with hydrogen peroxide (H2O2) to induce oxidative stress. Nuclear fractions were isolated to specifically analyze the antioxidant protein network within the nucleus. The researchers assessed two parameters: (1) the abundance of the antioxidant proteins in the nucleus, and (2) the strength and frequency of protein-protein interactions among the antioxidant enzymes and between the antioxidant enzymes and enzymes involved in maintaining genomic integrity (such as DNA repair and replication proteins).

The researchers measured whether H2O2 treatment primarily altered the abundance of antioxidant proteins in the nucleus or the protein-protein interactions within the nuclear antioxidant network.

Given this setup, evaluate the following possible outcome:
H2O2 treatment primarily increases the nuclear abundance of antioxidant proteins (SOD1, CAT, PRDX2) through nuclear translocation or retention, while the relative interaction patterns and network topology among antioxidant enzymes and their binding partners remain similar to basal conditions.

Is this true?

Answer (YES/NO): NO